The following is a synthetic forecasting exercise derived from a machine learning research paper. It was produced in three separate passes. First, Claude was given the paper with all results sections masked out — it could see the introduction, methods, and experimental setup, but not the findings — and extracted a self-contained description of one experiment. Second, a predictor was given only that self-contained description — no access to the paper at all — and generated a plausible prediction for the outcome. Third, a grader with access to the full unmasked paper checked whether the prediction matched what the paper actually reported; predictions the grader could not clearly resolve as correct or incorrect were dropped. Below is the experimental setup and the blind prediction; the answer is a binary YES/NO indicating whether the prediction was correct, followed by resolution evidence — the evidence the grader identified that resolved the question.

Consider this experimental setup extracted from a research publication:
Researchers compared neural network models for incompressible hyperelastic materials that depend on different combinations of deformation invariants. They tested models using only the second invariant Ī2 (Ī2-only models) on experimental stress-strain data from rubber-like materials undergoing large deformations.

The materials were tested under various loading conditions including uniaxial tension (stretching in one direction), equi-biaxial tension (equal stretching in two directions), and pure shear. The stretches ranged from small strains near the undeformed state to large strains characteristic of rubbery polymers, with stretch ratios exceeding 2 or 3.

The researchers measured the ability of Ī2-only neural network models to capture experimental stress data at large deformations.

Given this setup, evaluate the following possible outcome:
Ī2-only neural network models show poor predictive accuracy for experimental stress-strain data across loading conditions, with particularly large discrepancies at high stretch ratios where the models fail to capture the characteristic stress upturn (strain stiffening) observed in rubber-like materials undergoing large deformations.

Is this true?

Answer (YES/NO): NO